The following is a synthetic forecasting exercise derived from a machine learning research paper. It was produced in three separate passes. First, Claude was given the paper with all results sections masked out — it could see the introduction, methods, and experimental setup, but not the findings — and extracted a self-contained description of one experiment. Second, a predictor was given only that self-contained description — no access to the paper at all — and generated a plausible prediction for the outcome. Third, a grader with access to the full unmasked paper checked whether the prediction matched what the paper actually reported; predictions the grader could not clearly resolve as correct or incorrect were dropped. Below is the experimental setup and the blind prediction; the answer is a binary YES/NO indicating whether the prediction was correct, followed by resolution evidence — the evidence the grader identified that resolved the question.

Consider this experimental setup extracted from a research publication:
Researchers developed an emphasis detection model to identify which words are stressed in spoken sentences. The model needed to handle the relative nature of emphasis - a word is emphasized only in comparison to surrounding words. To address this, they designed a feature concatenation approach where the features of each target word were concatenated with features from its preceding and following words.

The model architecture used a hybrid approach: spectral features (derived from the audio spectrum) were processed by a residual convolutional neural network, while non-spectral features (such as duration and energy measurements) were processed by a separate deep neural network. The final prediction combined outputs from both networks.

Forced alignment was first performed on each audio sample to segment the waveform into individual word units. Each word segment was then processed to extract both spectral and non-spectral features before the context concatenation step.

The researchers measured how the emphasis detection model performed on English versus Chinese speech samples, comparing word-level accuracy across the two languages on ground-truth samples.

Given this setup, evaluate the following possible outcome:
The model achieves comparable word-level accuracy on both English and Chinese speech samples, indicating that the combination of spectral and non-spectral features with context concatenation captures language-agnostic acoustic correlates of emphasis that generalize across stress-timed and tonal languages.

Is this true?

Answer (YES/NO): NO